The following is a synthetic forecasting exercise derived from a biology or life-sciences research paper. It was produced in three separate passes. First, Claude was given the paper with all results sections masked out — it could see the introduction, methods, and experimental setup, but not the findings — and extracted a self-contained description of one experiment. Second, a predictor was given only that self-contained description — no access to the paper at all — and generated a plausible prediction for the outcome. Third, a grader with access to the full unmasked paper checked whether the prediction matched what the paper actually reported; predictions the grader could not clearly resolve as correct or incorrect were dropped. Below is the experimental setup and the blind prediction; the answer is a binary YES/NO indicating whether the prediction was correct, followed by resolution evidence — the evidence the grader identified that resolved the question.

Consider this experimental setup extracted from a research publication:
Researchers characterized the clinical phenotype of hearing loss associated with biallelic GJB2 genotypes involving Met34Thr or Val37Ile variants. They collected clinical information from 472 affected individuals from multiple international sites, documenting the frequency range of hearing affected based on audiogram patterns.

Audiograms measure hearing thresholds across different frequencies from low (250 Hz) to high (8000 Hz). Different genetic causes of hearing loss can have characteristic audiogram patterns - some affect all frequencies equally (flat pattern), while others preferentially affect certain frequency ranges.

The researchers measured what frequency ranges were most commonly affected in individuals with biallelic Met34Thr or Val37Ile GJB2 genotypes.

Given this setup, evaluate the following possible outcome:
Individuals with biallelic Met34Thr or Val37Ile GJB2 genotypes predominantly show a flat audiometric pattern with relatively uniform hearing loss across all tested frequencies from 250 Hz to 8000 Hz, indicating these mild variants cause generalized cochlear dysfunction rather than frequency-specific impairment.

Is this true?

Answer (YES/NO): NO